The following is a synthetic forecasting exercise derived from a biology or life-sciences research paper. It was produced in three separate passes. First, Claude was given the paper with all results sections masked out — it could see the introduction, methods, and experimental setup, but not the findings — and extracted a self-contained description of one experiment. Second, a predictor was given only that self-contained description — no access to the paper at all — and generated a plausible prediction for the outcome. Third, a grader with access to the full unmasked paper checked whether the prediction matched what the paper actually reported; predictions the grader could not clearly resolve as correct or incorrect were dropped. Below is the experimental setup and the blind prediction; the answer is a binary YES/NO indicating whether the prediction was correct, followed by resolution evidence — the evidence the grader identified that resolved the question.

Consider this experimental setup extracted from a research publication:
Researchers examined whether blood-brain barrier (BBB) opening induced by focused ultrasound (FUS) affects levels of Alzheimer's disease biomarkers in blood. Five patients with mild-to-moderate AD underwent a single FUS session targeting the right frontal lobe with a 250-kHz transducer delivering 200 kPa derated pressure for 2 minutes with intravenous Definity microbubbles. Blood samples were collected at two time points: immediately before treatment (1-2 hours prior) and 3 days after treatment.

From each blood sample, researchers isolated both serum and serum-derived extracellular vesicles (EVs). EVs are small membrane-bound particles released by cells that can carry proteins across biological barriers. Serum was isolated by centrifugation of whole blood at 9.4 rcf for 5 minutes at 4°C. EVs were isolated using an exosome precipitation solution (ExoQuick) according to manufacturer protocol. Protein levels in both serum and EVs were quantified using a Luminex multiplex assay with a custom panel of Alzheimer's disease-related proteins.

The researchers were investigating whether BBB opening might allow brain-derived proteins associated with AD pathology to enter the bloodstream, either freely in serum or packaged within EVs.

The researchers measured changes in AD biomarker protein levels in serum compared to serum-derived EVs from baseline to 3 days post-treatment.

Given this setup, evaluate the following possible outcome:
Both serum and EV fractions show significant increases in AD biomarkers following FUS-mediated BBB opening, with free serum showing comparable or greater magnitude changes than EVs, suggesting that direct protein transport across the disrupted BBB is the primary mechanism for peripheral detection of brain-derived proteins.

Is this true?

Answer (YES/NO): NO